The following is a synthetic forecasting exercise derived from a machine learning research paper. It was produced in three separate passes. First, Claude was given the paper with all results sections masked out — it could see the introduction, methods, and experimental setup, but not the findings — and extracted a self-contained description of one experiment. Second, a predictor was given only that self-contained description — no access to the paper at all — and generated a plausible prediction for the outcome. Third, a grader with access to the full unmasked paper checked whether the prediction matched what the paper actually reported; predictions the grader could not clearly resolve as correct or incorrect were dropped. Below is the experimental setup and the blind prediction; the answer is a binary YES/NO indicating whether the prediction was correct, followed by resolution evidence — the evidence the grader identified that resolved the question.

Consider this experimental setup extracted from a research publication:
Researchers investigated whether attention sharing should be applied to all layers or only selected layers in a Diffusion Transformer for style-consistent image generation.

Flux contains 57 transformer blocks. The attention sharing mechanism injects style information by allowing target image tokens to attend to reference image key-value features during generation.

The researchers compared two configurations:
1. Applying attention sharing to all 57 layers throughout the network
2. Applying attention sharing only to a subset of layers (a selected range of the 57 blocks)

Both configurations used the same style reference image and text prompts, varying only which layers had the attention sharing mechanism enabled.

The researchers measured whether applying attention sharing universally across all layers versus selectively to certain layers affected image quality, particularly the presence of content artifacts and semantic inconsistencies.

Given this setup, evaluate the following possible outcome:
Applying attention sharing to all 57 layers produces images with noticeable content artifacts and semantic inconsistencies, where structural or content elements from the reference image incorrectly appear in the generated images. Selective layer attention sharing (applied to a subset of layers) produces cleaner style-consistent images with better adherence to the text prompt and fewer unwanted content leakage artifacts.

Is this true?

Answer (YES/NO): NO